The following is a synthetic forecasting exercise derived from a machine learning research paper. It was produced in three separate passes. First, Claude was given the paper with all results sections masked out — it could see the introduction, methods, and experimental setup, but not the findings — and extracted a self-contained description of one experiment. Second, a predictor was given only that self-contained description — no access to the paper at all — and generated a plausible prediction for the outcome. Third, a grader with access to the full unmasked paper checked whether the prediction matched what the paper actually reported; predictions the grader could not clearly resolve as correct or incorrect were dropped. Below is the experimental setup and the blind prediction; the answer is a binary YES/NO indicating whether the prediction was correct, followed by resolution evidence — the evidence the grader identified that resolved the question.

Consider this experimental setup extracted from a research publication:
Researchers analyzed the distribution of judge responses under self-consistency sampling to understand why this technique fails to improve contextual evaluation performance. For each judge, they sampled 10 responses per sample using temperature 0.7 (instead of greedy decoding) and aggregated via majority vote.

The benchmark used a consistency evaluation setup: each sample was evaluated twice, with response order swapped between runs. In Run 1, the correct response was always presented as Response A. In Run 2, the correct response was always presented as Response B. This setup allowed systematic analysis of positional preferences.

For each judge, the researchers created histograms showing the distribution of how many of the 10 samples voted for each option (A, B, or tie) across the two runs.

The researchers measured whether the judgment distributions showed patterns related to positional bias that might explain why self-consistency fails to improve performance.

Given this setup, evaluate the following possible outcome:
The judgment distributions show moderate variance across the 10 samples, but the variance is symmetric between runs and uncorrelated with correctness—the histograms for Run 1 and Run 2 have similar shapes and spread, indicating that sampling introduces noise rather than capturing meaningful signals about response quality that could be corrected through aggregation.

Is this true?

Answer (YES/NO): NO